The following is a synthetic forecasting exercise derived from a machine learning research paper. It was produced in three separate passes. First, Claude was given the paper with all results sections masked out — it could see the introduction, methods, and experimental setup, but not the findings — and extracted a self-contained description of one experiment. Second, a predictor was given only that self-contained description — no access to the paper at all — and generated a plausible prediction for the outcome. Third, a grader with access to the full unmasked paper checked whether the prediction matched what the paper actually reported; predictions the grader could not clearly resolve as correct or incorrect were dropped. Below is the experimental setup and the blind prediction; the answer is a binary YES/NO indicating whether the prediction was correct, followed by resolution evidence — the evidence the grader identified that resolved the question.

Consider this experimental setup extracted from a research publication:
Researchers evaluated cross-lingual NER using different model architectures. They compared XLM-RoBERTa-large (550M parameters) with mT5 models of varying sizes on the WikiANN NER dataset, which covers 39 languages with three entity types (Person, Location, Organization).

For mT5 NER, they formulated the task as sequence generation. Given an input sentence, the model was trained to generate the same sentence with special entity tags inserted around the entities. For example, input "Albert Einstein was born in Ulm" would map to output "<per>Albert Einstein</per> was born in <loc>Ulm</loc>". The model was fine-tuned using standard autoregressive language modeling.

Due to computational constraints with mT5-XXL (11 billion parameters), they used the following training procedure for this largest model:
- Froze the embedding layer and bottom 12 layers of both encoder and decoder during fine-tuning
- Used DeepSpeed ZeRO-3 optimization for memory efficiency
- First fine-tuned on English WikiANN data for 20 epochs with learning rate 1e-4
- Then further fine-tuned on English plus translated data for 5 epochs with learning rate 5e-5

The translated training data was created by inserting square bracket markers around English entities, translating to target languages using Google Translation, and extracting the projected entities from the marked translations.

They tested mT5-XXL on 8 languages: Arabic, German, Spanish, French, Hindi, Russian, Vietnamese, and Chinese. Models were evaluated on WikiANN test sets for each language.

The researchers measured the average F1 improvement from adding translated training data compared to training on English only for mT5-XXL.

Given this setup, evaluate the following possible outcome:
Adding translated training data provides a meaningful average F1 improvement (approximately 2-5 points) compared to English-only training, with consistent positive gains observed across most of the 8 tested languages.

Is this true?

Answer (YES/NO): YES